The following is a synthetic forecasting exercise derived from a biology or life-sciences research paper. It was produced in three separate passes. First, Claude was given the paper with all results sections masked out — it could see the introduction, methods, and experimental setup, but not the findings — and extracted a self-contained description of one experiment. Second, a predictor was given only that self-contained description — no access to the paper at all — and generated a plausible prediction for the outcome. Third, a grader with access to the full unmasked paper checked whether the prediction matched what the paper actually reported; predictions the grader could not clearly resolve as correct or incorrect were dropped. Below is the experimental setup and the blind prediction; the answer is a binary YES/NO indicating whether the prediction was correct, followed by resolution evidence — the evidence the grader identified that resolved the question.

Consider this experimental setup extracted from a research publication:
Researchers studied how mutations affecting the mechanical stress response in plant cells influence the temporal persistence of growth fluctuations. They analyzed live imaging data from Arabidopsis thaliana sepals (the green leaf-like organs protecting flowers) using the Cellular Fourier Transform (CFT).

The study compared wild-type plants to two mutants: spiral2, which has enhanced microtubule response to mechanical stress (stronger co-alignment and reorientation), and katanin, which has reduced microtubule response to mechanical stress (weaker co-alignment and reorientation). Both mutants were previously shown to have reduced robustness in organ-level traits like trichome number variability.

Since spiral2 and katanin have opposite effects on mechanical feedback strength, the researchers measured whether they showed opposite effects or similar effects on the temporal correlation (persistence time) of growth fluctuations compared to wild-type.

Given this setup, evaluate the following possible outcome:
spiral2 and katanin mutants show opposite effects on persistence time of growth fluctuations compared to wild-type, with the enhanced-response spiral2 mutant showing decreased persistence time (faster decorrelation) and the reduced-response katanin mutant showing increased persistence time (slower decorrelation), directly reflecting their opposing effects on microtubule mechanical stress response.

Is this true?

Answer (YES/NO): NO